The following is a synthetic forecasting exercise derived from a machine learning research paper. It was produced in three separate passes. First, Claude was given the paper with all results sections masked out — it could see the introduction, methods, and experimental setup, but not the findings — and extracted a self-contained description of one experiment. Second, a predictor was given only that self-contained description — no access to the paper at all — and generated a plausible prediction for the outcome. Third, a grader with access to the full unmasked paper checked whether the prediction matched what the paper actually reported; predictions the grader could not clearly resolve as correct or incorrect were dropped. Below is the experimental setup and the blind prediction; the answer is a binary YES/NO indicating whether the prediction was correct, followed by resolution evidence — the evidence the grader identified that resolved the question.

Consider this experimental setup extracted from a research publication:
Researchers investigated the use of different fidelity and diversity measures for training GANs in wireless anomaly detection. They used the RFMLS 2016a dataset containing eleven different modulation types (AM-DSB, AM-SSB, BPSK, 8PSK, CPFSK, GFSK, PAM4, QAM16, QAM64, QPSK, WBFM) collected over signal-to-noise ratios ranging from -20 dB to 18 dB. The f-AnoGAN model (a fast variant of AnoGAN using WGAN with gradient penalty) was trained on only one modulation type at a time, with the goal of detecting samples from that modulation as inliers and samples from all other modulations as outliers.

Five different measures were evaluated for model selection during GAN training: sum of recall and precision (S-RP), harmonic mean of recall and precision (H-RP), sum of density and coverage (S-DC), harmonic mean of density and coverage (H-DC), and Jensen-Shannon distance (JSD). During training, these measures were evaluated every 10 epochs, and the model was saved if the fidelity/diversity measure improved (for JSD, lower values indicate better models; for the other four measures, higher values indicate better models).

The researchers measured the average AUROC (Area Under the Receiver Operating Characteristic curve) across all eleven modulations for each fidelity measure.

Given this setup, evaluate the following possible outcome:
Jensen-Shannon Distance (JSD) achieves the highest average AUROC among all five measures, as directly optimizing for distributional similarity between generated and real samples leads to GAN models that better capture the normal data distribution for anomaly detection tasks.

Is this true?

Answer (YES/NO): NO